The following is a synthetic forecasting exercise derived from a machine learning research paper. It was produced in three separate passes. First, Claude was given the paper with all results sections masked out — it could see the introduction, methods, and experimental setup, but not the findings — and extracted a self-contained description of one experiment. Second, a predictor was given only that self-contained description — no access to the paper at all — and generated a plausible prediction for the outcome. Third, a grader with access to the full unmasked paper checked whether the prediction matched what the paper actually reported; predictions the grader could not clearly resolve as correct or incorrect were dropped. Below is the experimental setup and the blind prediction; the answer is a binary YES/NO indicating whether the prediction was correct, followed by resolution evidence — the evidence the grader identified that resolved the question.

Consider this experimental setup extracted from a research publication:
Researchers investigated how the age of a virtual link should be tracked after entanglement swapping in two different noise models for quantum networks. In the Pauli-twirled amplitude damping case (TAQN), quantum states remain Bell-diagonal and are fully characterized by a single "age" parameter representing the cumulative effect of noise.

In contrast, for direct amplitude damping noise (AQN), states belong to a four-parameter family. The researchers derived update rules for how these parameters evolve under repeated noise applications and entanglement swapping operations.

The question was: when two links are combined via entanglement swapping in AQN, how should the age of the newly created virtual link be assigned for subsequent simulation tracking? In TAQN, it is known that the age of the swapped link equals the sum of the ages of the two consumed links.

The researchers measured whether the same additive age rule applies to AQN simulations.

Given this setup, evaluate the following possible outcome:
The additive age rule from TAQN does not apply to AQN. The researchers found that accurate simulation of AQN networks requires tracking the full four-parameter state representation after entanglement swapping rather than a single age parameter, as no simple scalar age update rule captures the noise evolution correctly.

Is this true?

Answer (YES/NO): YES